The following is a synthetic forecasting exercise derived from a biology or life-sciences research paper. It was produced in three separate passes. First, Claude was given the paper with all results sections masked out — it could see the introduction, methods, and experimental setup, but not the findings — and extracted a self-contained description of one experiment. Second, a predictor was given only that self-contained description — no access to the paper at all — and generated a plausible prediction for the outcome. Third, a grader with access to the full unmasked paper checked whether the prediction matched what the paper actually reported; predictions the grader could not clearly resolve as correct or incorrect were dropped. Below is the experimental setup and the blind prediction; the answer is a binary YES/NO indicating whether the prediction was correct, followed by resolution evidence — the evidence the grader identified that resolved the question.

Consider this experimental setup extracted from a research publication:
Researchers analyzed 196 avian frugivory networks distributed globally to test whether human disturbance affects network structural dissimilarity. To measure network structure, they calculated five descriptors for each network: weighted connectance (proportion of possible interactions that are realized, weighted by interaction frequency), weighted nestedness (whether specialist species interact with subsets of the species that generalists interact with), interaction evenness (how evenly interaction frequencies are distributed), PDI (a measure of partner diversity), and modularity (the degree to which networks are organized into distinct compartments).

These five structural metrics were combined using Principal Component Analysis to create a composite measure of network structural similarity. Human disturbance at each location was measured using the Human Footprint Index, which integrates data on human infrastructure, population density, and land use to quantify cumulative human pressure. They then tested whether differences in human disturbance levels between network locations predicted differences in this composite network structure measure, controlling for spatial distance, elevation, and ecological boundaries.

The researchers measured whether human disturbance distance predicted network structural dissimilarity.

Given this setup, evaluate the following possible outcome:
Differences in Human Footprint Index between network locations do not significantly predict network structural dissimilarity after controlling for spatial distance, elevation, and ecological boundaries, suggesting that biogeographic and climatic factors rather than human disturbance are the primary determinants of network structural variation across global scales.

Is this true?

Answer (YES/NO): NO